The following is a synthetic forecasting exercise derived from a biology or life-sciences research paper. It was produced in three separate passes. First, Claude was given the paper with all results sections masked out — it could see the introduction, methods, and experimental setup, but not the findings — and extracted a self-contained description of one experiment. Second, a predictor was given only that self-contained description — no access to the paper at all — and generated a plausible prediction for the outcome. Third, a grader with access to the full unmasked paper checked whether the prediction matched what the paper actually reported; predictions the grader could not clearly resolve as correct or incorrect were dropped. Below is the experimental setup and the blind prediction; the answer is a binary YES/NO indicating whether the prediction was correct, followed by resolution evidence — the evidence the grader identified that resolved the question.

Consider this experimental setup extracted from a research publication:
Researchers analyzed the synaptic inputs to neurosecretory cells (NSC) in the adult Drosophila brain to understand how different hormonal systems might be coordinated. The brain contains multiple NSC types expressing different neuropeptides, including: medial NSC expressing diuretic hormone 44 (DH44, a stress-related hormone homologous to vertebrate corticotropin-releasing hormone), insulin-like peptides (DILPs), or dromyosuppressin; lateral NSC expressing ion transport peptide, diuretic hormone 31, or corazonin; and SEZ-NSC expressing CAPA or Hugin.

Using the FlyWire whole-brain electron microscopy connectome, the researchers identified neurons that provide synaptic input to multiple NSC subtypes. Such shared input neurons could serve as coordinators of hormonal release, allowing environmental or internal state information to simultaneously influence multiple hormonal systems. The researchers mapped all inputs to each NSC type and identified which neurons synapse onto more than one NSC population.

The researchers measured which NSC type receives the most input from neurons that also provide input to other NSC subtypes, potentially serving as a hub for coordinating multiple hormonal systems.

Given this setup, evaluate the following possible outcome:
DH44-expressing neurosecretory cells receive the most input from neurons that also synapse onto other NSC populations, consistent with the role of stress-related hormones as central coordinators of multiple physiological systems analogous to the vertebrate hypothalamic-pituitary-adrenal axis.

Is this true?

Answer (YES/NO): YES